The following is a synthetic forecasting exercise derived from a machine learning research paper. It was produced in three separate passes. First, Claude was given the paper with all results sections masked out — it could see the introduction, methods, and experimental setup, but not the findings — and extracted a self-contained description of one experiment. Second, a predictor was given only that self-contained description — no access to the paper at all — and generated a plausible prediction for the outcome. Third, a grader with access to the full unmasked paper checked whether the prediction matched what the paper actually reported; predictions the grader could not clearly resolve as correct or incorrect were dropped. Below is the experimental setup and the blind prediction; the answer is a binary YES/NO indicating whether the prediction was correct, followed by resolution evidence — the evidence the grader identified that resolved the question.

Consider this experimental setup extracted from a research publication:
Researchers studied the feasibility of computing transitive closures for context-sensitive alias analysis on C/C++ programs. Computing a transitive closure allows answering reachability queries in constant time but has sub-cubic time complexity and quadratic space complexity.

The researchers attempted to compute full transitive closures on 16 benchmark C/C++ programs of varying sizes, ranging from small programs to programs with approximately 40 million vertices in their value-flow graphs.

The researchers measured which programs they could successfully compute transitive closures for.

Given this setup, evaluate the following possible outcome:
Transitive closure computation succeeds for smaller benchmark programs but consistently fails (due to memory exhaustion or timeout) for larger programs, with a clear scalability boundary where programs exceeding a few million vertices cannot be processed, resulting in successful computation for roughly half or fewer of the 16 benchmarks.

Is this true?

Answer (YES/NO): NO